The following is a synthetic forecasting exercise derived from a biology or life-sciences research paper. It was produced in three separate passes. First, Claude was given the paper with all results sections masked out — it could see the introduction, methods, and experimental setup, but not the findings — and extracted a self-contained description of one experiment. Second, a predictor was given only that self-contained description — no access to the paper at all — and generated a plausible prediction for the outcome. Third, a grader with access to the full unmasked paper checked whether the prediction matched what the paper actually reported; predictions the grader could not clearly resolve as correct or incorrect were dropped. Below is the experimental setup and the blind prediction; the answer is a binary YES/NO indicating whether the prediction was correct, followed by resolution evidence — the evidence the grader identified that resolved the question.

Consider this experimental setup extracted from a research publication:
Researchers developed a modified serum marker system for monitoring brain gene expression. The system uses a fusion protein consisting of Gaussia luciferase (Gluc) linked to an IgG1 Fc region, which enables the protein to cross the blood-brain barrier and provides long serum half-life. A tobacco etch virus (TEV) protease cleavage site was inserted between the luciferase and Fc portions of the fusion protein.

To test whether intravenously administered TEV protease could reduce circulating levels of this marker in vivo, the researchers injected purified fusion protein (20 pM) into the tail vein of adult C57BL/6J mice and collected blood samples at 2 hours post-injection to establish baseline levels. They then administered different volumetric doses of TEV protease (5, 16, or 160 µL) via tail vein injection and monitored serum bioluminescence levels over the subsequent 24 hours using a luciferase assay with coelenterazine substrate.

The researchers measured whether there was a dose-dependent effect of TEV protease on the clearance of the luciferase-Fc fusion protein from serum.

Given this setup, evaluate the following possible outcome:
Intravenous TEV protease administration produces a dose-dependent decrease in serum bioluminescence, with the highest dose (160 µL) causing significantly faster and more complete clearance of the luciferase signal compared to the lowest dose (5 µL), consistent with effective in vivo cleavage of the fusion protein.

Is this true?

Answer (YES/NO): YES